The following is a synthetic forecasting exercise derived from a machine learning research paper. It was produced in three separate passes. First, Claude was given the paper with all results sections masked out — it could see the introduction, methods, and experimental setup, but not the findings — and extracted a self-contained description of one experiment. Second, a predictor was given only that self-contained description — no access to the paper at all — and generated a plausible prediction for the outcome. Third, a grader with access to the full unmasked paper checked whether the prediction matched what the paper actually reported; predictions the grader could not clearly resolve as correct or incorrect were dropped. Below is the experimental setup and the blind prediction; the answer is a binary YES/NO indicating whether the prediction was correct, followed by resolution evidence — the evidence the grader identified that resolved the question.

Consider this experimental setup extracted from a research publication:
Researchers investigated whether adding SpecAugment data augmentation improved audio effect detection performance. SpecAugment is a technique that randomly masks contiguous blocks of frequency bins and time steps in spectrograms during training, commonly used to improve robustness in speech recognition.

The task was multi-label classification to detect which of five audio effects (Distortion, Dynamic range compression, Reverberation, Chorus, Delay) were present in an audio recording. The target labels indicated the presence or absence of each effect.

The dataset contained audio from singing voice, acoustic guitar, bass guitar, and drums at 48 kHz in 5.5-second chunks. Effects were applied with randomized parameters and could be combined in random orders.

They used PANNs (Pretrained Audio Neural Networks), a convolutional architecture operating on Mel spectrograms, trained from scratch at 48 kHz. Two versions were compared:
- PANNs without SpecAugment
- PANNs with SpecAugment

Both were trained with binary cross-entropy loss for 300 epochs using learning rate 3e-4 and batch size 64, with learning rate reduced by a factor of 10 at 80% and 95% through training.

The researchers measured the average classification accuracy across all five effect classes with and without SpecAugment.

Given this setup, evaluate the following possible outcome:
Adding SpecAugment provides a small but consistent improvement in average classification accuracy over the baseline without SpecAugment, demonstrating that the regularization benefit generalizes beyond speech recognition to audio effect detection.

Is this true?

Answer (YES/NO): YES